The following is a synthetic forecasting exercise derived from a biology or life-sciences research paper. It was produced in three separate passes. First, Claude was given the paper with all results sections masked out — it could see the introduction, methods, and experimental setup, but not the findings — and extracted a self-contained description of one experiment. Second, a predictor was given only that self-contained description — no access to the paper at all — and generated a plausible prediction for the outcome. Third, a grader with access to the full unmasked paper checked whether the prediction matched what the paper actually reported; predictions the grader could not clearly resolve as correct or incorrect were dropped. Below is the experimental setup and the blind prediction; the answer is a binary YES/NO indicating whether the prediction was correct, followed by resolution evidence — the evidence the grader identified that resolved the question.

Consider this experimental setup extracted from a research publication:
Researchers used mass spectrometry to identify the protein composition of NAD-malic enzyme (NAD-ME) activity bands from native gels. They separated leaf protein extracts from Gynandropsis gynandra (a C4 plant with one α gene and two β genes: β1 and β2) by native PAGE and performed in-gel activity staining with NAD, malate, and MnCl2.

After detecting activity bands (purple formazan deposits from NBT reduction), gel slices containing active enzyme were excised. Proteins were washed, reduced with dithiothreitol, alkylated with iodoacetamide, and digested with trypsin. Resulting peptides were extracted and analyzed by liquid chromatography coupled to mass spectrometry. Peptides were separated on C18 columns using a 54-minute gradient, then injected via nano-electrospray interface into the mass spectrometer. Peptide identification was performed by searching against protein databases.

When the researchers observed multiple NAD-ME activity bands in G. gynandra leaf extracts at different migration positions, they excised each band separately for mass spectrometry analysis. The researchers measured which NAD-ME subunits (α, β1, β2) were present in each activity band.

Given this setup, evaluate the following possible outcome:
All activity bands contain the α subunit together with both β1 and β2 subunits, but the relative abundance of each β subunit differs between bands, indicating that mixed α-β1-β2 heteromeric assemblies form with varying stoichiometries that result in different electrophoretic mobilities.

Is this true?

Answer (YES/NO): NO